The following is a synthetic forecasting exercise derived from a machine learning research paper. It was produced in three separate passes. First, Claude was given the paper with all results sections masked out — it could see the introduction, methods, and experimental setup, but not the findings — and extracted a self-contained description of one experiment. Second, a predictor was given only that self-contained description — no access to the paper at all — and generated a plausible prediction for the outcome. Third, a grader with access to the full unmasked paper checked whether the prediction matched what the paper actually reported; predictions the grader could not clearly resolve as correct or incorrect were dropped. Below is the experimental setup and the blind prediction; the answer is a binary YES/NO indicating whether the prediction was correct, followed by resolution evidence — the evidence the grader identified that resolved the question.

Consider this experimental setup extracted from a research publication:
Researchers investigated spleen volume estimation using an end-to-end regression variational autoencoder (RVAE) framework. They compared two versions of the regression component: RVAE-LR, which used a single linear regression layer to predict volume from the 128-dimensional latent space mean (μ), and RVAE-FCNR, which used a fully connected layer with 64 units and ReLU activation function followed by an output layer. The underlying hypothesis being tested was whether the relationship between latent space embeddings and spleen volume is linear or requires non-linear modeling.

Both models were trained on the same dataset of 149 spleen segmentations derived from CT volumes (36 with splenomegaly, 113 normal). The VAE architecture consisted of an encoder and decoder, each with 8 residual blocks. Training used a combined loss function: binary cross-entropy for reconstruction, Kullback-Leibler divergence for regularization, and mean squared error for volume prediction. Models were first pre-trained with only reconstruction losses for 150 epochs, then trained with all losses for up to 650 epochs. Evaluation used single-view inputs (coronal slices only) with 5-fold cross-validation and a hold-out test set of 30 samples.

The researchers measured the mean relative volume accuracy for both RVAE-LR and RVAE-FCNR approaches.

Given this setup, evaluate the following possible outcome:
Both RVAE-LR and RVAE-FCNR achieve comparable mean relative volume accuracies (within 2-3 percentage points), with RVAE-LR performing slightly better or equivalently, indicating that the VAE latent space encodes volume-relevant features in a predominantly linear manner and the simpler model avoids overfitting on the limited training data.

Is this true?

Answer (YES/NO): YES